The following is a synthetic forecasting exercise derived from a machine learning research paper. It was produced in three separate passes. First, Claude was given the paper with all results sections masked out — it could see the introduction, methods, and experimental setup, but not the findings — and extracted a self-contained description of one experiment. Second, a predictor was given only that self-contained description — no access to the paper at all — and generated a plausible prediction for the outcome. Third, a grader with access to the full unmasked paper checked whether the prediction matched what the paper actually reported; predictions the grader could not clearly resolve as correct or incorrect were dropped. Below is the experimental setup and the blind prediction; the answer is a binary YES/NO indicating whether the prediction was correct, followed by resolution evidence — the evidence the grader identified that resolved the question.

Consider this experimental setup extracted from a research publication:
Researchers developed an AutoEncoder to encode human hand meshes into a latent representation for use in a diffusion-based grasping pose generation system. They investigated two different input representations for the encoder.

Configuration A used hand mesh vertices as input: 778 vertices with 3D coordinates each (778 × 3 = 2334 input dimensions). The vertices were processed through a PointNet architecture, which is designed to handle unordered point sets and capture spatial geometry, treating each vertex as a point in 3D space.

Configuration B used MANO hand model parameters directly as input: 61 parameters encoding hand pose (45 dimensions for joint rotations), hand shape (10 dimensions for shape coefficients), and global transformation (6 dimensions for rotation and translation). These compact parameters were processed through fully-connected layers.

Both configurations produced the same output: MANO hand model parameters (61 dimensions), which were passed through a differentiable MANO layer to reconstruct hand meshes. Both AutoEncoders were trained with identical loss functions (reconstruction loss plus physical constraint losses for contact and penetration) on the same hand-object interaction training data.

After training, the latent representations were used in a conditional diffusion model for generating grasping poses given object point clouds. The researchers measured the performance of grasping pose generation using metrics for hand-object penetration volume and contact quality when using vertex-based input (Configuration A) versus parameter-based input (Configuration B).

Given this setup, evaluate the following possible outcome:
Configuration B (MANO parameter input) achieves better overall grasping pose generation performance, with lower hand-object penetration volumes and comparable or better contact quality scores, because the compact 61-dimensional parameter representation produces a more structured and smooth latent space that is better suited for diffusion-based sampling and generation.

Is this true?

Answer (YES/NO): NO